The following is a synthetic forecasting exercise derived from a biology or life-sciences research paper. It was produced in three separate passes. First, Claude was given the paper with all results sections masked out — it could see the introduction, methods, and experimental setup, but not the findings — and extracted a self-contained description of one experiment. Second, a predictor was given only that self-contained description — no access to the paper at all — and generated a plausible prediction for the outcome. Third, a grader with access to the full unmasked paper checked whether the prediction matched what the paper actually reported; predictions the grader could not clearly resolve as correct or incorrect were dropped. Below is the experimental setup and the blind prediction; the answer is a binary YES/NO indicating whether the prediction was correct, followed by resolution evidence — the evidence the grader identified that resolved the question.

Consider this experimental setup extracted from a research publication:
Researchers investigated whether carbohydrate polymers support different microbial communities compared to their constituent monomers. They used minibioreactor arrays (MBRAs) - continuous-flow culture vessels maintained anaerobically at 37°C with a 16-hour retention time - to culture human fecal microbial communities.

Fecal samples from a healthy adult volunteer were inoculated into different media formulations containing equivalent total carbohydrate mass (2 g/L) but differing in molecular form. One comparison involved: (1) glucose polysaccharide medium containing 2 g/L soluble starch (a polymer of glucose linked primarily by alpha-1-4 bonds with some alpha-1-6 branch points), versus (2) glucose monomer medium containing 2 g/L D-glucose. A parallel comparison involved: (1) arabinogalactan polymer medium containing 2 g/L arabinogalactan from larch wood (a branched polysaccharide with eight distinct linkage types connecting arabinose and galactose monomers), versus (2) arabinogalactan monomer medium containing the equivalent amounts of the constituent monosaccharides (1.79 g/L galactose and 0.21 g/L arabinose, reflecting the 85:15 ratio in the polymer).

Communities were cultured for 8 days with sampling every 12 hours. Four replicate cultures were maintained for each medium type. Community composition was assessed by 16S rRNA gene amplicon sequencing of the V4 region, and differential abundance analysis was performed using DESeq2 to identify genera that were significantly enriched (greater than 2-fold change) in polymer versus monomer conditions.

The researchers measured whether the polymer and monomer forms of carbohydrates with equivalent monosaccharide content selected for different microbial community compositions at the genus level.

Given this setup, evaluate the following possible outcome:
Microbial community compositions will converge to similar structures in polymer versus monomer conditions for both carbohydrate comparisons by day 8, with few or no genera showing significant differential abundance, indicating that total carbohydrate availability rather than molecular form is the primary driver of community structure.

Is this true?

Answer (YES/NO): NO